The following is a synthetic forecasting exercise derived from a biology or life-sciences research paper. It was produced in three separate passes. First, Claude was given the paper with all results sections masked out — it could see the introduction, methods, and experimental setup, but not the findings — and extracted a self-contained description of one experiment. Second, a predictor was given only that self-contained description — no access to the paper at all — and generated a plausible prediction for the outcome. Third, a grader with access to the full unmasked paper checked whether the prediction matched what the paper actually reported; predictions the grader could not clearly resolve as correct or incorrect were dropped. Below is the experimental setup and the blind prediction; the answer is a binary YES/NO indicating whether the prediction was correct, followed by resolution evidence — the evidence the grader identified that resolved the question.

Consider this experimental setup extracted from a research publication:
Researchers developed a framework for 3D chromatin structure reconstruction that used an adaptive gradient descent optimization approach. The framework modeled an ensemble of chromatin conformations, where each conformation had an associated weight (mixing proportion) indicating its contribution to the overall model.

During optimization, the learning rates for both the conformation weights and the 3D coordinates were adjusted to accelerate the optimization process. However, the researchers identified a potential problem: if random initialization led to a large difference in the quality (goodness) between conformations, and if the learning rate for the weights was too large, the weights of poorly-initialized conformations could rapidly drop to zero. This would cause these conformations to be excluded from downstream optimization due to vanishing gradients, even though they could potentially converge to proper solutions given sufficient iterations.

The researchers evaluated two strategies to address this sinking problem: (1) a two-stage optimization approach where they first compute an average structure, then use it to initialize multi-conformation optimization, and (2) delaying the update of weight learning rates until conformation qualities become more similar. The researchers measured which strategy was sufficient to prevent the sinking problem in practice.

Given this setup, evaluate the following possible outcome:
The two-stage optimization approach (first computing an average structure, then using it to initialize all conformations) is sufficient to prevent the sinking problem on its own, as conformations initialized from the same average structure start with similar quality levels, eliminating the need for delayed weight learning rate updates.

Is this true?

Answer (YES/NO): YES